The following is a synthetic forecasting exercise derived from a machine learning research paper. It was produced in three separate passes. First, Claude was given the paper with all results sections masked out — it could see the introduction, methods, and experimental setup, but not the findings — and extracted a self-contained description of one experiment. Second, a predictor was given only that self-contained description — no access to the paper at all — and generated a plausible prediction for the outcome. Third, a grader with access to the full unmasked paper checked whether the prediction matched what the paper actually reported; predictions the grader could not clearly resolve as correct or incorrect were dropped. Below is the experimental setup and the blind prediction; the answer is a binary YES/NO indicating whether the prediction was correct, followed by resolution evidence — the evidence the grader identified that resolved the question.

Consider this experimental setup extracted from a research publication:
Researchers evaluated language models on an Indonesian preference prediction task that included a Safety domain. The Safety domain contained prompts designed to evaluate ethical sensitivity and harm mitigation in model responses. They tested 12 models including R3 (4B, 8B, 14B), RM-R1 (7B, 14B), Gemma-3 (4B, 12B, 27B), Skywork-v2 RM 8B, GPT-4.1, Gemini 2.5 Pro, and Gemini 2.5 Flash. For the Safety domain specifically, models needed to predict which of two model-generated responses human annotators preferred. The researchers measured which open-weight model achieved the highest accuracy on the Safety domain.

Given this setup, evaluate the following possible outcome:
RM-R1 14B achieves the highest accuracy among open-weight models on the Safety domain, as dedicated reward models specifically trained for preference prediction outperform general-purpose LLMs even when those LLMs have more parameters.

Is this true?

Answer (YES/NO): NO